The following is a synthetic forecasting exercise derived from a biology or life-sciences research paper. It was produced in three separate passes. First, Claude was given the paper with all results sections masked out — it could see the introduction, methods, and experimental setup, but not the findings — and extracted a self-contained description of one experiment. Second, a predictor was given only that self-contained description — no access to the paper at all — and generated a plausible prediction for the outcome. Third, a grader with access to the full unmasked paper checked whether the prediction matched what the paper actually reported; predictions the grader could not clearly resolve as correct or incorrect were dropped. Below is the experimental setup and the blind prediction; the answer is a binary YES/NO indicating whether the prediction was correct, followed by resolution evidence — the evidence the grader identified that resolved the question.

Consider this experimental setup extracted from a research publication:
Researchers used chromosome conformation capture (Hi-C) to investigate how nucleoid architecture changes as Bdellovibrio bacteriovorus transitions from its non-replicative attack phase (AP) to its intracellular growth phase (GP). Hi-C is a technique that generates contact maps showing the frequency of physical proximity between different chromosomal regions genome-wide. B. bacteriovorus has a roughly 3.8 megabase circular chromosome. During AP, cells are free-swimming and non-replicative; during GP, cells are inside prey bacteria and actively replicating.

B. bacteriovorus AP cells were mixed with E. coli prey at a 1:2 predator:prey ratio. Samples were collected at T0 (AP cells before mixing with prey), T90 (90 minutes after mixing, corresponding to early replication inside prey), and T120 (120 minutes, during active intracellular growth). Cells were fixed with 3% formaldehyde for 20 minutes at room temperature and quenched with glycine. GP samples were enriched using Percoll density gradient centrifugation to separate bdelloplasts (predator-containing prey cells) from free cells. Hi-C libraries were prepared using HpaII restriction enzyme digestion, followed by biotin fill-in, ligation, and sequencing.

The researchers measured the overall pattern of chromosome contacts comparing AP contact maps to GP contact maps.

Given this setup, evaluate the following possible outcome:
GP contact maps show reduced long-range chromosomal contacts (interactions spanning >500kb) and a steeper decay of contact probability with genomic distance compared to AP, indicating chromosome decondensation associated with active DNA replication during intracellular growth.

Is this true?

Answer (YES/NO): YES